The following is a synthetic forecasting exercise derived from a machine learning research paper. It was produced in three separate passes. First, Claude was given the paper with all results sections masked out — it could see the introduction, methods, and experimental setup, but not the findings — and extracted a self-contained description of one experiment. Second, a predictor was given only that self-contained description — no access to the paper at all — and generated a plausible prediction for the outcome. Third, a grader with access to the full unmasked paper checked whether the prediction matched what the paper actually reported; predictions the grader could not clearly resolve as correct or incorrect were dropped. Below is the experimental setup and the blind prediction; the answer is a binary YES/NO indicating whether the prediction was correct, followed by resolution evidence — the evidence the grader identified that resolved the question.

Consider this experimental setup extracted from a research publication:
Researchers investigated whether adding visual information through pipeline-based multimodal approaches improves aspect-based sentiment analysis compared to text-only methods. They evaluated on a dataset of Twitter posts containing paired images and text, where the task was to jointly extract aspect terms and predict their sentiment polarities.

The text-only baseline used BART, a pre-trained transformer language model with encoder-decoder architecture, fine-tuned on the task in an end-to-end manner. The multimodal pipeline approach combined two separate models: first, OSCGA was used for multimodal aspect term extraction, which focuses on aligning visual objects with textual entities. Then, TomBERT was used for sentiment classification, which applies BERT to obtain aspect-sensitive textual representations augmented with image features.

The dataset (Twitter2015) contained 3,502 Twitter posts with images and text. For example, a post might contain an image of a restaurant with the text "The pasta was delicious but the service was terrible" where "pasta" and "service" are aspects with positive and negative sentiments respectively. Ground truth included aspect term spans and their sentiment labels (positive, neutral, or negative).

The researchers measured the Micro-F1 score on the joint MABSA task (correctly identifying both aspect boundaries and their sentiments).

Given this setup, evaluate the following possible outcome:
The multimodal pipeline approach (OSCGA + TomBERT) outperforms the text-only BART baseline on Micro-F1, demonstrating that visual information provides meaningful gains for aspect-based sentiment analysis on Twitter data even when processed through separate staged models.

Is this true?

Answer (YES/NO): NO